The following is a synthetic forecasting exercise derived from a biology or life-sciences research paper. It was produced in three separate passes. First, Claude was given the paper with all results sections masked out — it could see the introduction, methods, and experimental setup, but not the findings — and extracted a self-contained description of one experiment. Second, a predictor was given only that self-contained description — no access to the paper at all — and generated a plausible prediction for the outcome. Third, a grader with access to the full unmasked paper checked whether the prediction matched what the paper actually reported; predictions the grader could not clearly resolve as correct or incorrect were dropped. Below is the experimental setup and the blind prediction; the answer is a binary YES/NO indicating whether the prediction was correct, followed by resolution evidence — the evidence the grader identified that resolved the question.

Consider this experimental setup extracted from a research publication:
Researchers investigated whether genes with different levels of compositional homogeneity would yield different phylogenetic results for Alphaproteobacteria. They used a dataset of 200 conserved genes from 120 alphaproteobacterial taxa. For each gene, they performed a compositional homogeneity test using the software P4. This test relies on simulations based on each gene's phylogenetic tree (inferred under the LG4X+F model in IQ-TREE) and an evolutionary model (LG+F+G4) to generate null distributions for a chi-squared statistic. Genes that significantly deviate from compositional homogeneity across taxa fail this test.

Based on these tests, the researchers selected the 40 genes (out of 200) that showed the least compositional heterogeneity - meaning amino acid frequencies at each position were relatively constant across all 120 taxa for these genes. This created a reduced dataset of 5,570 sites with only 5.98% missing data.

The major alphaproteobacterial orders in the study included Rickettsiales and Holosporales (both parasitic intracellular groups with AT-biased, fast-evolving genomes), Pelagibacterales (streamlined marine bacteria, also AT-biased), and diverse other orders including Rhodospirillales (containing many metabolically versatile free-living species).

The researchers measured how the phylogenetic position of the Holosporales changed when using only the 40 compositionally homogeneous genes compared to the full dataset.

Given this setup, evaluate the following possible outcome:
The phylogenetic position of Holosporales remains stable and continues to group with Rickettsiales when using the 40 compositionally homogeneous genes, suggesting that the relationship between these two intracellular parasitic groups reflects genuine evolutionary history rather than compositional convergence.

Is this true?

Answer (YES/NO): NO